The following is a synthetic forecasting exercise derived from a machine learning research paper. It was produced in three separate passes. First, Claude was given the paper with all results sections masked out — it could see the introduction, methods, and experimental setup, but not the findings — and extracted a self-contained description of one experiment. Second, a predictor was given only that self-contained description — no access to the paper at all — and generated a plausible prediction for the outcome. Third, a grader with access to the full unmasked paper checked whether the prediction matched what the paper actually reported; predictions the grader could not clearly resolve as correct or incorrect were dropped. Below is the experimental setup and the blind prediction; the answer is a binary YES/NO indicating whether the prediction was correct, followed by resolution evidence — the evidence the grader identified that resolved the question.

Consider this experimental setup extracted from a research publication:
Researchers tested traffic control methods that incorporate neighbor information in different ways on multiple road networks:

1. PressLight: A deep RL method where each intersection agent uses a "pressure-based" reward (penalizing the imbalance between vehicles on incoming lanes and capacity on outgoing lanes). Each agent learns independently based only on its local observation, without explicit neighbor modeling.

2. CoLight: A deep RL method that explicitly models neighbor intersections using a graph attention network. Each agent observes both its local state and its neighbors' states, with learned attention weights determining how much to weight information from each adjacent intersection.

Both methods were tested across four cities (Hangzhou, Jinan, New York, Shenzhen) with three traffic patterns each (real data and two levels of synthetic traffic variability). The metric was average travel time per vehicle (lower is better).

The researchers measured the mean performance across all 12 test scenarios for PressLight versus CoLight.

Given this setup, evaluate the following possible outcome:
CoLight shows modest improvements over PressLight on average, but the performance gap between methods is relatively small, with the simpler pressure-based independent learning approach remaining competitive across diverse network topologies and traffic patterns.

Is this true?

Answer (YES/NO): NO